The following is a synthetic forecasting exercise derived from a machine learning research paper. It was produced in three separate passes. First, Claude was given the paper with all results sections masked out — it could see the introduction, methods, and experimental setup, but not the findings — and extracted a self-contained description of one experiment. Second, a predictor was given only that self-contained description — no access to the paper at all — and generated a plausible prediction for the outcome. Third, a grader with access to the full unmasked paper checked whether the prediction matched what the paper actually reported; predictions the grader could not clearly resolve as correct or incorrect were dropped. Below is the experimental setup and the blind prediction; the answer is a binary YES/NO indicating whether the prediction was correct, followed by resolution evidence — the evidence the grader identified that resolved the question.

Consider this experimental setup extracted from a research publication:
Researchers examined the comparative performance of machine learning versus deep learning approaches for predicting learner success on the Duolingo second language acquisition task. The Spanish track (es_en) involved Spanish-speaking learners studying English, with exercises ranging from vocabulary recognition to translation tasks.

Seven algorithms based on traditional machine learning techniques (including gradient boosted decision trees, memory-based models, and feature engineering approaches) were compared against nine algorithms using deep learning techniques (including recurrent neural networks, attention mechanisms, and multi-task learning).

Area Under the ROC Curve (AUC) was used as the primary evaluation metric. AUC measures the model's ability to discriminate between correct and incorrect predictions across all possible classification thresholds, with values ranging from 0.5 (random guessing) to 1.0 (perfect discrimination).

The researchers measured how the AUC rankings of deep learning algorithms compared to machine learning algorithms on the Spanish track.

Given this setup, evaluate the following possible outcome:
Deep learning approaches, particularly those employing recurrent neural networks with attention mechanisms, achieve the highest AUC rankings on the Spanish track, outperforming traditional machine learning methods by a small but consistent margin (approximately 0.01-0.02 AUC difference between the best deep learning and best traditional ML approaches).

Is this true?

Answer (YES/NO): NO